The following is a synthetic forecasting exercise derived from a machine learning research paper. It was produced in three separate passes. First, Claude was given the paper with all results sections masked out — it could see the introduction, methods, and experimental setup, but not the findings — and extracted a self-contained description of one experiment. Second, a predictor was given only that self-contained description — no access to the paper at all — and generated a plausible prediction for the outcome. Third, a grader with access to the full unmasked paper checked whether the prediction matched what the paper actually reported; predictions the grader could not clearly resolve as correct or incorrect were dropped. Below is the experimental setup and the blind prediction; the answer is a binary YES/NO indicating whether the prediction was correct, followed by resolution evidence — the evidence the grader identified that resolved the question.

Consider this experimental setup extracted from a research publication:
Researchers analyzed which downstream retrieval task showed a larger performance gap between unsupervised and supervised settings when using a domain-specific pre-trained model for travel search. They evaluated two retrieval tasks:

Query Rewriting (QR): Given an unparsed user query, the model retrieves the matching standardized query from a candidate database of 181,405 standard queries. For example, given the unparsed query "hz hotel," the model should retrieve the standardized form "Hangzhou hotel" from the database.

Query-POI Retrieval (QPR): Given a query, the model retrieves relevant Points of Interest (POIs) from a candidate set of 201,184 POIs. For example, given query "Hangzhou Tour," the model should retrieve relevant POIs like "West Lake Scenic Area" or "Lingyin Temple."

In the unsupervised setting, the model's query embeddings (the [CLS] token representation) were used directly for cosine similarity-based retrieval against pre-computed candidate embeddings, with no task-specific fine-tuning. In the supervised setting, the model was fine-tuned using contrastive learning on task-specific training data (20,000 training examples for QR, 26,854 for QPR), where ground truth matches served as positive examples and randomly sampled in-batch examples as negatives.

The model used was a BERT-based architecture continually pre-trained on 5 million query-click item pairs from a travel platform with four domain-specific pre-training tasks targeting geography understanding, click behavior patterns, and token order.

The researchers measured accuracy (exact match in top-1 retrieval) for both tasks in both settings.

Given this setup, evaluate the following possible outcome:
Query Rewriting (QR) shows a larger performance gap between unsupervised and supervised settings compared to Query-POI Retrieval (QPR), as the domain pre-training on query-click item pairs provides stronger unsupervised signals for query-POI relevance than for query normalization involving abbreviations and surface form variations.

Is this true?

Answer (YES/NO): NO